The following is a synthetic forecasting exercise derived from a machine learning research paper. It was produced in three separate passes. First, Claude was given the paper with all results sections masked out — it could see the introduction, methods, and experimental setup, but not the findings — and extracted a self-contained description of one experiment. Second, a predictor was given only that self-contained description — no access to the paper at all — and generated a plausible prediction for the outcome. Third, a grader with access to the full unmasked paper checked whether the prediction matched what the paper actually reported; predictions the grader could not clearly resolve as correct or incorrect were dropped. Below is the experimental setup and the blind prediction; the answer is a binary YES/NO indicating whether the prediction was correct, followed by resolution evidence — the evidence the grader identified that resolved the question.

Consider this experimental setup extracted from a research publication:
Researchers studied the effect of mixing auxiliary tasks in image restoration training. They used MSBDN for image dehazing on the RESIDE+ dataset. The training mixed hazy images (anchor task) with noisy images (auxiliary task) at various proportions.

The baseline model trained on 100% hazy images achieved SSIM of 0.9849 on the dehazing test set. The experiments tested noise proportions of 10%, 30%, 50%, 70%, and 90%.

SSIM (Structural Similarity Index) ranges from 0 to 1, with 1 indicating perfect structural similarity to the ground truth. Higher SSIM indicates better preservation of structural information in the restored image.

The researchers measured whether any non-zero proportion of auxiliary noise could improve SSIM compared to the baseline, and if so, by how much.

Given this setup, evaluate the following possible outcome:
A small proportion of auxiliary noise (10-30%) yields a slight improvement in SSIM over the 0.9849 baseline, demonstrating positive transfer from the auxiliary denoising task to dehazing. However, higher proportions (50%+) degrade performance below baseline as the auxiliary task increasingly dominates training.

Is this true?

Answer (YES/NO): NO